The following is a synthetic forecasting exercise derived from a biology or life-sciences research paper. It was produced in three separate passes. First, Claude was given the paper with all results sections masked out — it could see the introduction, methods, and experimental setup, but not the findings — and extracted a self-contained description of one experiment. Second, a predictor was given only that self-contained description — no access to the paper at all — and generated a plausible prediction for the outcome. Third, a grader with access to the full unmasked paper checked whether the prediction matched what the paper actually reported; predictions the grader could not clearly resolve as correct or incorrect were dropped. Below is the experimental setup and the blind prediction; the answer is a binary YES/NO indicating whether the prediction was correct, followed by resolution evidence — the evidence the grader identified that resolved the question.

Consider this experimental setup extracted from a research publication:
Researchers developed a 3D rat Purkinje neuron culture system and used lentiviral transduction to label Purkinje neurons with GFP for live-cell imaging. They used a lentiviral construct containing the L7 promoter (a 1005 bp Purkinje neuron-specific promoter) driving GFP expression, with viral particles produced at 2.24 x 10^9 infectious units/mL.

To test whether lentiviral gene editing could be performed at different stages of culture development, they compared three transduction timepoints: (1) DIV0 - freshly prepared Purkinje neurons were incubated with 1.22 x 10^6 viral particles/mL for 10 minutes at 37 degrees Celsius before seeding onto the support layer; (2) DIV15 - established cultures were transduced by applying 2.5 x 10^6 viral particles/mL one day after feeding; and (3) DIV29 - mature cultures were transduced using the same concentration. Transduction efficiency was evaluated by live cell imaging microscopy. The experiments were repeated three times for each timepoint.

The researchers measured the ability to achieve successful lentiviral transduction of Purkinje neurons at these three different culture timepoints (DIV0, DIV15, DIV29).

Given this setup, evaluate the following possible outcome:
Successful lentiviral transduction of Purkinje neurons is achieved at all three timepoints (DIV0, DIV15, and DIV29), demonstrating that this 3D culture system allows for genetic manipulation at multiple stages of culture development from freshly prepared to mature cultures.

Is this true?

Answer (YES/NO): YES